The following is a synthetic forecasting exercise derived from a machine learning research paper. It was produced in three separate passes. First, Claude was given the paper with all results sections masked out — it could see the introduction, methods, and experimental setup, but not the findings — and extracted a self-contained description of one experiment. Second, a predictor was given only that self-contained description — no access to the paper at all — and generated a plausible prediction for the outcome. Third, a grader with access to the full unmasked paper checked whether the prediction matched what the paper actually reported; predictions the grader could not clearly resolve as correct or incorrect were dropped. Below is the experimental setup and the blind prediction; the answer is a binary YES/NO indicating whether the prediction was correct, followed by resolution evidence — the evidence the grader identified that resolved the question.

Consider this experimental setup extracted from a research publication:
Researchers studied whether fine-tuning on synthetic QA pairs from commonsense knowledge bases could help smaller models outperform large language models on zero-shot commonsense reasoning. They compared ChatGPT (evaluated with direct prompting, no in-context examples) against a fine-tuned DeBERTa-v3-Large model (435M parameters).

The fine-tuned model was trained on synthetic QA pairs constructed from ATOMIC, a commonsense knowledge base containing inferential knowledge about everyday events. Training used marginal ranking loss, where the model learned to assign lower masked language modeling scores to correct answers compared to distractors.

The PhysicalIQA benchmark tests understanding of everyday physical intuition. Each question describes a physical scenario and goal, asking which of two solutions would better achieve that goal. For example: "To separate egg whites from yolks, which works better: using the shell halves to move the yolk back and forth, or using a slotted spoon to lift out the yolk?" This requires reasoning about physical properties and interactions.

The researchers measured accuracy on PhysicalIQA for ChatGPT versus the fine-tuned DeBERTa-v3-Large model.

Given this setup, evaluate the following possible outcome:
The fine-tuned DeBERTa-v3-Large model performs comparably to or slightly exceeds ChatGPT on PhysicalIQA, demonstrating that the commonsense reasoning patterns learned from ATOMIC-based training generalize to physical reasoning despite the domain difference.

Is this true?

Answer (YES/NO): YES